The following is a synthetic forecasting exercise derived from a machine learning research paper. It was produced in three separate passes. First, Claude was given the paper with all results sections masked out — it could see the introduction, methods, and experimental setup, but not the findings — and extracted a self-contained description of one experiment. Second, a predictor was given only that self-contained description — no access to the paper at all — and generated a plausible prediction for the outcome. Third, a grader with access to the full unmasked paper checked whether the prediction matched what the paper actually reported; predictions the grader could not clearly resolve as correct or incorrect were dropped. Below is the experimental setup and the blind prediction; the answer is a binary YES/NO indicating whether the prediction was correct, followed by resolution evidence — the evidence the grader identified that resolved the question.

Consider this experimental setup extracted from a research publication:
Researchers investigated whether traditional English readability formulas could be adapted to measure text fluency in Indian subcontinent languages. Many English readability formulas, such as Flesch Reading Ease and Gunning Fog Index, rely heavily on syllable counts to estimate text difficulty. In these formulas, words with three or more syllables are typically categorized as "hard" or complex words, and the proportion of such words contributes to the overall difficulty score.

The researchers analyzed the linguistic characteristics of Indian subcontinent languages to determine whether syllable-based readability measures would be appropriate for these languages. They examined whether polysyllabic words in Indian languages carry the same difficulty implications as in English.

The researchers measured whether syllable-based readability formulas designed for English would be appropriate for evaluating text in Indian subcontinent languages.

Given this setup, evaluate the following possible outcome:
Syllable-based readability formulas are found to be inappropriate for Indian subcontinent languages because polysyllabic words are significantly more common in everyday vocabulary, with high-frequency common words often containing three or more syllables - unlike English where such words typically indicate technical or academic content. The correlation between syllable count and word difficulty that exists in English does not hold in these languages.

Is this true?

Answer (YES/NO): YES